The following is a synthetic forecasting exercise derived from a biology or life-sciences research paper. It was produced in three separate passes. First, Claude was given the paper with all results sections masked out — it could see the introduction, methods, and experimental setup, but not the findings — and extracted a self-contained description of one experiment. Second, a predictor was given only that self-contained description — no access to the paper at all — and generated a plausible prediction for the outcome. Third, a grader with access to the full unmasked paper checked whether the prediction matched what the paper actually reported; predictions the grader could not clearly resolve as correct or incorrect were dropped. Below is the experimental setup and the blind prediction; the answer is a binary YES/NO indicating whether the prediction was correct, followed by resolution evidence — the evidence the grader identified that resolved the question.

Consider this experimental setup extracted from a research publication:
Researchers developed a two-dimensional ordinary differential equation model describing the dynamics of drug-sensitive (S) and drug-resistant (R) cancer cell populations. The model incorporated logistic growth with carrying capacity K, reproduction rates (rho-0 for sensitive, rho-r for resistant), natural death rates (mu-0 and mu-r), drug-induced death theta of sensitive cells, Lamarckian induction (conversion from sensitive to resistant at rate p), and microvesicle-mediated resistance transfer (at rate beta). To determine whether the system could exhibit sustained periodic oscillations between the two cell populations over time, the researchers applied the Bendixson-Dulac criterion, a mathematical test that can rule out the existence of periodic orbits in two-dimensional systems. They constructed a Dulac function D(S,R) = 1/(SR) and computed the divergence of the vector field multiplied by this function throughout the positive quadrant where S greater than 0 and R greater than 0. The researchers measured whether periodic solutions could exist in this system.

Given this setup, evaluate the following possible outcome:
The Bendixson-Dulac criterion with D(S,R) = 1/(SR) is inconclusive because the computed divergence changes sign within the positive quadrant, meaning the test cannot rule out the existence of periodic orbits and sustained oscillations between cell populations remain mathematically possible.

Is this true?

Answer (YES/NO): NO